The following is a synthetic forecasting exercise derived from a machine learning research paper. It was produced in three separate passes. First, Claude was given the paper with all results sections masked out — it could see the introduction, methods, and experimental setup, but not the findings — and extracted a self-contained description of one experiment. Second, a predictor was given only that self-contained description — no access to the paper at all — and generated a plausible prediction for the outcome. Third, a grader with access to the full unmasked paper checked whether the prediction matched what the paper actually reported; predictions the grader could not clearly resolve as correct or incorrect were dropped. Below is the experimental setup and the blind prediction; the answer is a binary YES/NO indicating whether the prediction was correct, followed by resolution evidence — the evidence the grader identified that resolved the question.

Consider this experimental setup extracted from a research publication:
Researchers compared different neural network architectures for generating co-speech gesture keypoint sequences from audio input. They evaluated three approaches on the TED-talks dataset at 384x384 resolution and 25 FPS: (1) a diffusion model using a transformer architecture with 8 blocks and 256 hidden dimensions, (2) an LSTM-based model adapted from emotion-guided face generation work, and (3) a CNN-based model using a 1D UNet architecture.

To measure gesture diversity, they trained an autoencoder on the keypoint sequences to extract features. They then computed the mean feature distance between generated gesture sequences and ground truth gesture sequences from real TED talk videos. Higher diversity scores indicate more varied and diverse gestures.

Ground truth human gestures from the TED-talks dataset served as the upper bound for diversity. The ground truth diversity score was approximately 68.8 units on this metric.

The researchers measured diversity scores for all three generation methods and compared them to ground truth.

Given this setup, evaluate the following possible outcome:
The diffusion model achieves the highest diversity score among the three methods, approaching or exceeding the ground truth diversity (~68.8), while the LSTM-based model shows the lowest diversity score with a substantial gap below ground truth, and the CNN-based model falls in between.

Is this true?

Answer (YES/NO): NO